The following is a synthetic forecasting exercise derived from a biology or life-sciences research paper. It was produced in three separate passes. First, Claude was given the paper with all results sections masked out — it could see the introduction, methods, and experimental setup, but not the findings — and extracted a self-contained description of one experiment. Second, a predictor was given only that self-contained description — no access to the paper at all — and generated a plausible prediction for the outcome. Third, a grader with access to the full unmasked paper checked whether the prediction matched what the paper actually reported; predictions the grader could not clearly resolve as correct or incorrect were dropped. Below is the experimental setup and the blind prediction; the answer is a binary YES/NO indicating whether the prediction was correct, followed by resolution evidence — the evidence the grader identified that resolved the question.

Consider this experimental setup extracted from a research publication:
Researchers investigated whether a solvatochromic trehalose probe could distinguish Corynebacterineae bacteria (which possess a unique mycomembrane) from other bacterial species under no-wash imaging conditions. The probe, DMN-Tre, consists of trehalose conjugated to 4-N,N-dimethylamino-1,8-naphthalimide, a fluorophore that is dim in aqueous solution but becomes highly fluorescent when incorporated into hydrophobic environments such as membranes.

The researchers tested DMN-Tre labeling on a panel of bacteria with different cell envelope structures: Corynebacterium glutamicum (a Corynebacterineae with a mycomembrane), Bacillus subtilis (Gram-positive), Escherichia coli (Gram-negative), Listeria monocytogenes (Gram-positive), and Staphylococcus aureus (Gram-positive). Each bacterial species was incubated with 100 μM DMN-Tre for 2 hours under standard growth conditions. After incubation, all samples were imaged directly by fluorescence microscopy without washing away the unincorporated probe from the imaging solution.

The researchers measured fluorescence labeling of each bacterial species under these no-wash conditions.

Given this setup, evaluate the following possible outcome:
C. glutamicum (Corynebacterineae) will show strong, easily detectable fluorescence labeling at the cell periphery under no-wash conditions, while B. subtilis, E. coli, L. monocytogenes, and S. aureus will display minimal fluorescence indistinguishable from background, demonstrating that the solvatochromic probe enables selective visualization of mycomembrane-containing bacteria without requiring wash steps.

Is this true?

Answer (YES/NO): YES